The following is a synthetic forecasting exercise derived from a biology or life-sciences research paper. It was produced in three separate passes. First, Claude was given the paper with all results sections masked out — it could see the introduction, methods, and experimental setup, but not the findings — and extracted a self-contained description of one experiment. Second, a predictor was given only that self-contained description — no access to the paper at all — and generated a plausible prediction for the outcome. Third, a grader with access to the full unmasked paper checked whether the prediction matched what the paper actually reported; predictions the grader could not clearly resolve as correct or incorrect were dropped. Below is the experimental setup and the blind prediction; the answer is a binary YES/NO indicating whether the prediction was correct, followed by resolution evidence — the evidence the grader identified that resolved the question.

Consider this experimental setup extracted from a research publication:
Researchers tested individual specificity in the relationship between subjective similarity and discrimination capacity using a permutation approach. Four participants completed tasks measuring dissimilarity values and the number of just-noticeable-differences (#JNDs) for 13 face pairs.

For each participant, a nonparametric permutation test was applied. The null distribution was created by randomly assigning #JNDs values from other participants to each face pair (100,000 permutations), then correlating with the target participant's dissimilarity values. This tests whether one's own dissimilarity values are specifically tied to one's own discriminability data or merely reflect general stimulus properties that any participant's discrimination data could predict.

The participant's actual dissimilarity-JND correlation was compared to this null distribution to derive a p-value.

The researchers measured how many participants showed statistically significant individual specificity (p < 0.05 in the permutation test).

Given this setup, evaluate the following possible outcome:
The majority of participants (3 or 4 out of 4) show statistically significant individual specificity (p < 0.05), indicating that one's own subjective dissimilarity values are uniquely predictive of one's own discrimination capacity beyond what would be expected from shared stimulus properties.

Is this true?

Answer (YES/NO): YES